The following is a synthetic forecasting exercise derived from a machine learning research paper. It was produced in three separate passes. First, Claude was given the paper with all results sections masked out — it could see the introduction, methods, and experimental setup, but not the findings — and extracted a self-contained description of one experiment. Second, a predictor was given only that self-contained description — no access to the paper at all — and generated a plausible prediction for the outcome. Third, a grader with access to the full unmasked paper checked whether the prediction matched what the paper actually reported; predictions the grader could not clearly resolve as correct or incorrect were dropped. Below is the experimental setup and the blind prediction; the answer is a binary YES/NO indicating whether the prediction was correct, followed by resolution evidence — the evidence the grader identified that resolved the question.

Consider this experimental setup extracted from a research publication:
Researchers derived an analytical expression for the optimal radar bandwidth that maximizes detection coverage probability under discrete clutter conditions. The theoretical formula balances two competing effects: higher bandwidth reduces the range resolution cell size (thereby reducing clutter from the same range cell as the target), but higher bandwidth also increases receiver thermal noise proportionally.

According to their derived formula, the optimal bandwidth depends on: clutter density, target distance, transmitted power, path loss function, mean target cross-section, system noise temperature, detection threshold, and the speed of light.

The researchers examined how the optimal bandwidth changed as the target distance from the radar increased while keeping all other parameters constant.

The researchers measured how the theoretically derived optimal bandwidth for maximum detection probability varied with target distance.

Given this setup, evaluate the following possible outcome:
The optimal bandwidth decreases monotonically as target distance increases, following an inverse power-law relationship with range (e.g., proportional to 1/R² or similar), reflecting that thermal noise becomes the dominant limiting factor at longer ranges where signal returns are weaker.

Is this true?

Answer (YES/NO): NO